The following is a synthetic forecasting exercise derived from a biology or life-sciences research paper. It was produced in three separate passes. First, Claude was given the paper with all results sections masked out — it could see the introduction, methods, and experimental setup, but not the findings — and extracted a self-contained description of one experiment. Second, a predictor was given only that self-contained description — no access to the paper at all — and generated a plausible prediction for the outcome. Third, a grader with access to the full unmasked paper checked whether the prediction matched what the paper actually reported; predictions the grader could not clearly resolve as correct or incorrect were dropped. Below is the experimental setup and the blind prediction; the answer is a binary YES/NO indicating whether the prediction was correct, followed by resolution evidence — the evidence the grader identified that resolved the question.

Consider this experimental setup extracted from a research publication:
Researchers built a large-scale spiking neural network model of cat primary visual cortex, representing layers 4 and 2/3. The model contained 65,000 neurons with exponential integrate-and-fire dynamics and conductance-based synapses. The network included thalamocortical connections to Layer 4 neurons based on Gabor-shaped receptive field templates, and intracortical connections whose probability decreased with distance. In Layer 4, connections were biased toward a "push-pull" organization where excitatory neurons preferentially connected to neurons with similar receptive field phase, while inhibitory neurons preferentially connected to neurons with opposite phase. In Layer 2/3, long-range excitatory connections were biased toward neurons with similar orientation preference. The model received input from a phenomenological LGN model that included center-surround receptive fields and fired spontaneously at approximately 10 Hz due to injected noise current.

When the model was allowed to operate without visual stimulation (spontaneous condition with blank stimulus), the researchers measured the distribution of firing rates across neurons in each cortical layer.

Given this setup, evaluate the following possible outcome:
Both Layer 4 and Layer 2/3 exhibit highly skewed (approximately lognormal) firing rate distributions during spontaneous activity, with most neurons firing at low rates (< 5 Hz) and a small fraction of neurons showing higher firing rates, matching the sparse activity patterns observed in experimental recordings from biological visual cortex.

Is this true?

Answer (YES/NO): YES